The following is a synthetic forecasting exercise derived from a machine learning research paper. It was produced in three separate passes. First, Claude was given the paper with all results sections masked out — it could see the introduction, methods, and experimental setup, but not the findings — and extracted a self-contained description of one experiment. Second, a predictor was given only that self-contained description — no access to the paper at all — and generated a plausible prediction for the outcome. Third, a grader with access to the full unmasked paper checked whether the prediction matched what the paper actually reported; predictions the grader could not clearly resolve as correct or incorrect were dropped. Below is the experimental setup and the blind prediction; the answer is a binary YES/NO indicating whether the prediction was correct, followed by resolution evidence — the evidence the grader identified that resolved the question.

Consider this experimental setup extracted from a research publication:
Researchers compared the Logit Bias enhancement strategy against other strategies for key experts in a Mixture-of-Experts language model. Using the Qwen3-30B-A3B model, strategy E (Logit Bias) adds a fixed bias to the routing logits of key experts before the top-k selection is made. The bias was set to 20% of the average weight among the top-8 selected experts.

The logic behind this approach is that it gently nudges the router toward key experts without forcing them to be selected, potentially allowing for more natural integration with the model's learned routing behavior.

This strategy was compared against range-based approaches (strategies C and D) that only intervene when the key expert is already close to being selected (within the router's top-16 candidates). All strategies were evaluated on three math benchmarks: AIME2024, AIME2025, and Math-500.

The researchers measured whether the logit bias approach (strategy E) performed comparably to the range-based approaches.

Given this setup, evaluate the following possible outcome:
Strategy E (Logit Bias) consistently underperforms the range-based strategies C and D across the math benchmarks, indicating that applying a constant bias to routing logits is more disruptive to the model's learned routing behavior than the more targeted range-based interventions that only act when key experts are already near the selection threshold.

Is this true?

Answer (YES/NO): NO